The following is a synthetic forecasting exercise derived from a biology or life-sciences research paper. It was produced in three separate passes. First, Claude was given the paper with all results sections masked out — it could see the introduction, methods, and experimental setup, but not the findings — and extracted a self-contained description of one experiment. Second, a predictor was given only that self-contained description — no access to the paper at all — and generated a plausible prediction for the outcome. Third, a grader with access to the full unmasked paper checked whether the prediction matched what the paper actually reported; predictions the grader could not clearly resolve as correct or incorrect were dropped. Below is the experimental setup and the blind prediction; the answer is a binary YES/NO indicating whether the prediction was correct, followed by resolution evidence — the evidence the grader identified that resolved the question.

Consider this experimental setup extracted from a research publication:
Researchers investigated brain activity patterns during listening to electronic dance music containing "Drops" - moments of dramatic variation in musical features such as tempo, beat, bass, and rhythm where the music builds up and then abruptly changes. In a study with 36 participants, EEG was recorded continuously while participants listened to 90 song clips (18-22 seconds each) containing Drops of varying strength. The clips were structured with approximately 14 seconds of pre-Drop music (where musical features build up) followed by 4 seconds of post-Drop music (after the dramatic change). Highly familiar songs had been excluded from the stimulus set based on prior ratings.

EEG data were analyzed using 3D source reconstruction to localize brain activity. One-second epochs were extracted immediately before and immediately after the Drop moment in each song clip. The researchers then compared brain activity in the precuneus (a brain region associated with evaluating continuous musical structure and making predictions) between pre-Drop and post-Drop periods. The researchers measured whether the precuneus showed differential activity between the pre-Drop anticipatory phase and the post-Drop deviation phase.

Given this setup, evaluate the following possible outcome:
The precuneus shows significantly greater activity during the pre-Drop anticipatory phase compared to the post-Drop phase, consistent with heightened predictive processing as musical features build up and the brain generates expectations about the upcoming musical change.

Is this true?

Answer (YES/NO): YES